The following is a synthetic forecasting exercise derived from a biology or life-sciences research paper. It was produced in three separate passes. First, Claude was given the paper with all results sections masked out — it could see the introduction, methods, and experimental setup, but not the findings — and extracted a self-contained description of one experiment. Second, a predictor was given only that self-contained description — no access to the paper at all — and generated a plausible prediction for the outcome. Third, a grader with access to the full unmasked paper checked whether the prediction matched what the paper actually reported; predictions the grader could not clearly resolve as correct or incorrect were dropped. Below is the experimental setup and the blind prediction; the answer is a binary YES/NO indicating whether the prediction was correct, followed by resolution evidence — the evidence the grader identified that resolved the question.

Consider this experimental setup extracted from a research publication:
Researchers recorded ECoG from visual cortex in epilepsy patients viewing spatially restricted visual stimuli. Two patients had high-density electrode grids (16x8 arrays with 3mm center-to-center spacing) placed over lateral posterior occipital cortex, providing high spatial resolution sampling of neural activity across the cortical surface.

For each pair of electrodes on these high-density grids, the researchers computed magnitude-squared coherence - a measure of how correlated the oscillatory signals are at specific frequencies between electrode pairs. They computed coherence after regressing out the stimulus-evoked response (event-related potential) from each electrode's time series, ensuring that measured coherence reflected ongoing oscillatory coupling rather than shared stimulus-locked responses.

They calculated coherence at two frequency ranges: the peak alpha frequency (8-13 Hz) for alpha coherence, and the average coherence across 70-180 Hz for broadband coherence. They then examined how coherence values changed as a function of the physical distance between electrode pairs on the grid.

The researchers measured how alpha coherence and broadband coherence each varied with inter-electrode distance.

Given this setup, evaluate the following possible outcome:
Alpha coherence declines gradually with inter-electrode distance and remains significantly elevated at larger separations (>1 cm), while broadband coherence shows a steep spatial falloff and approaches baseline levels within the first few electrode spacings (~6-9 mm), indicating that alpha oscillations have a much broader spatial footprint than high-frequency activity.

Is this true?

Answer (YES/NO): NO